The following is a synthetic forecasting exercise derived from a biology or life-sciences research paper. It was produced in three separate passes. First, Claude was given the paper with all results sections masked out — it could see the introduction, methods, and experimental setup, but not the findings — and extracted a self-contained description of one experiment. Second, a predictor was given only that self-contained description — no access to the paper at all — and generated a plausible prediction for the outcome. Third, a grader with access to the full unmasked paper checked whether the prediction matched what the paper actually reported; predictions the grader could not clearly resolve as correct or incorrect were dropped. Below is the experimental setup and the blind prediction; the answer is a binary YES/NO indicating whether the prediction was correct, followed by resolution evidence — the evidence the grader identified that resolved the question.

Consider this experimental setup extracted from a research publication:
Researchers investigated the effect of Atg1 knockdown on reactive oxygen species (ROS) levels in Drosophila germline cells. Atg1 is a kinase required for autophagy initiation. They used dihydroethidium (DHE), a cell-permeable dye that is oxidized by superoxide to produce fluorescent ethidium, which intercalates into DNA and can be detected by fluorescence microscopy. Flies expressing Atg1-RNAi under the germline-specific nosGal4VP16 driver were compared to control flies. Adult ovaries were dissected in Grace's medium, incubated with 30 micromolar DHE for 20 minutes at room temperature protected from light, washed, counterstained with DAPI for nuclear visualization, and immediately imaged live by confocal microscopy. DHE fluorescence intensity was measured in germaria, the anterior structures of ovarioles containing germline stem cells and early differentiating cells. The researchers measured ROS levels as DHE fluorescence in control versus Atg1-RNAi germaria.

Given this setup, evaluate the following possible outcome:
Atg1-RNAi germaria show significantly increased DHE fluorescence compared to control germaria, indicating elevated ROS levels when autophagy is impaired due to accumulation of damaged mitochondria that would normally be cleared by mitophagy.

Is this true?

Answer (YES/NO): YES